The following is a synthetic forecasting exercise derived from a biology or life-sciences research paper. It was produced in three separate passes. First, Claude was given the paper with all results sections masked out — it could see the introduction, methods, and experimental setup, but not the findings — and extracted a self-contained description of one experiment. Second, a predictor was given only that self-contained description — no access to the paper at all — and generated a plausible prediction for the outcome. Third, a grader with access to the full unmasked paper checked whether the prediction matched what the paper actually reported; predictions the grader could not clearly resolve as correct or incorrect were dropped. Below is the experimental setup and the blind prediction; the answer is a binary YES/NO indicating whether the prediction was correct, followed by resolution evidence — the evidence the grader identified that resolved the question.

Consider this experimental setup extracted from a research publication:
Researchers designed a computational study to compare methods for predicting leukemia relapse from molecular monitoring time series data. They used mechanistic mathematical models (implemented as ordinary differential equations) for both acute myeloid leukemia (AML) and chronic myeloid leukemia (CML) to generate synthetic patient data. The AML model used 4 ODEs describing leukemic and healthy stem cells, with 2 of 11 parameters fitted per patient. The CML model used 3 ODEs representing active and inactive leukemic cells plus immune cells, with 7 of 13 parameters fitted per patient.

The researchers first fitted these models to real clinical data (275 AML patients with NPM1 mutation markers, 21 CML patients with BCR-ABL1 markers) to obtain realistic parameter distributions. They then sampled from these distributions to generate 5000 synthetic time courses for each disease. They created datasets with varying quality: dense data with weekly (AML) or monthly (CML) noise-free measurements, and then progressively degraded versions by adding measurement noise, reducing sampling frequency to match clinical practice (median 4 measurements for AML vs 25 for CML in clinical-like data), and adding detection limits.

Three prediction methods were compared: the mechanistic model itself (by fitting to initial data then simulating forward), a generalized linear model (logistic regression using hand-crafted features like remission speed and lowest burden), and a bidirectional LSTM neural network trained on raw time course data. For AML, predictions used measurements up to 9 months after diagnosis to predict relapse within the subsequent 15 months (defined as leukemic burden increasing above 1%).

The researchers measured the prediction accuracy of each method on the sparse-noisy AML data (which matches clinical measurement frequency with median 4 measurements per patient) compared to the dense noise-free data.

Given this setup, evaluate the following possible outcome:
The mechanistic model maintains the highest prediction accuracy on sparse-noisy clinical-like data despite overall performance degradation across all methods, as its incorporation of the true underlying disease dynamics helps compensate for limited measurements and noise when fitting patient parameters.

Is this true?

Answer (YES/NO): YES